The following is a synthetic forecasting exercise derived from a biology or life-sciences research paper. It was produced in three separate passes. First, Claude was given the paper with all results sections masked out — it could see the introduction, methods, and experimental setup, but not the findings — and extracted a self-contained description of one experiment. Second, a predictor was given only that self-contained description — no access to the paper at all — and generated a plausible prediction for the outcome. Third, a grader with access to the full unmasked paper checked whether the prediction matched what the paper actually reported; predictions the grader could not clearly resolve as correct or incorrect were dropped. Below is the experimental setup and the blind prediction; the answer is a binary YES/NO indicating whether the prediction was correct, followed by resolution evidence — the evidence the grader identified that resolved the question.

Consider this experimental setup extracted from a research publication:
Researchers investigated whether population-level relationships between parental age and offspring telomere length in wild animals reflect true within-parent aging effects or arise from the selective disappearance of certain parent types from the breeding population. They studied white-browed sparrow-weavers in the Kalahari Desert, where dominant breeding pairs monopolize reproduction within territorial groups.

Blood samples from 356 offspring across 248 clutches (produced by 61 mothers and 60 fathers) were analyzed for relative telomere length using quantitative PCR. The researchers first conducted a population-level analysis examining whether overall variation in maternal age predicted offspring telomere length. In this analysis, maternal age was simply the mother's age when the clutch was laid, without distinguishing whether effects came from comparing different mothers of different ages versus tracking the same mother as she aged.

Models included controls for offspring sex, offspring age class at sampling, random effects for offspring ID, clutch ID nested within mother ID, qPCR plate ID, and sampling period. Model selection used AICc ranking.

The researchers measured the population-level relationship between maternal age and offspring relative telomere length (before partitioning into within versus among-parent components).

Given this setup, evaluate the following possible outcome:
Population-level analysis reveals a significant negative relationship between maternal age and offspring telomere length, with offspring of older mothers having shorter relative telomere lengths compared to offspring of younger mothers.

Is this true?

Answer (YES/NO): NO